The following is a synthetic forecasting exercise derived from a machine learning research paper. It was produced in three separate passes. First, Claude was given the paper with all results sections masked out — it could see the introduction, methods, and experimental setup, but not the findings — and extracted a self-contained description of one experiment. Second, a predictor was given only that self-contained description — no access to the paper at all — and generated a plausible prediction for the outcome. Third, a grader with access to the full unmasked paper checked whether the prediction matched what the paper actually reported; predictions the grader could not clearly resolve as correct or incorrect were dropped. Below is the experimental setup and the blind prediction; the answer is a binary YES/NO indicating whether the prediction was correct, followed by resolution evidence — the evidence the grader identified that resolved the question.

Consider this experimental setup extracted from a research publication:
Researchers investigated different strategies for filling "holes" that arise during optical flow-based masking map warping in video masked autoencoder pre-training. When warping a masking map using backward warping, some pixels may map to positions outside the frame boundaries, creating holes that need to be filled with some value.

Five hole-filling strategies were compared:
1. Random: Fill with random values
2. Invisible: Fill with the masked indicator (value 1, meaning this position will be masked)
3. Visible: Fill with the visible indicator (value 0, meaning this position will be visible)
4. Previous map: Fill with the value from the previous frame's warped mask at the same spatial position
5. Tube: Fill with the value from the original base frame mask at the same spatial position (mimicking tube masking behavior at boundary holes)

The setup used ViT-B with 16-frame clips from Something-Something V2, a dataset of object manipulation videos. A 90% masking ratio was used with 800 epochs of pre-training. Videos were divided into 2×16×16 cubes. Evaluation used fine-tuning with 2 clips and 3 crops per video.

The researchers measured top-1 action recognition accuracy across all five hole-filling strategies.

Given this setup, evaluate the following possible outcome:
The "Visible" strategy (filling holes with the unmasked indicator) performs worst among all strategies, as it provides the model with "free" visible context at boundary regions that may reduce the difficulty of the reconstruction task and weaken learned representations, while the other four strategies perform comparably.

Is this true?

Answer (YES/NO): NO